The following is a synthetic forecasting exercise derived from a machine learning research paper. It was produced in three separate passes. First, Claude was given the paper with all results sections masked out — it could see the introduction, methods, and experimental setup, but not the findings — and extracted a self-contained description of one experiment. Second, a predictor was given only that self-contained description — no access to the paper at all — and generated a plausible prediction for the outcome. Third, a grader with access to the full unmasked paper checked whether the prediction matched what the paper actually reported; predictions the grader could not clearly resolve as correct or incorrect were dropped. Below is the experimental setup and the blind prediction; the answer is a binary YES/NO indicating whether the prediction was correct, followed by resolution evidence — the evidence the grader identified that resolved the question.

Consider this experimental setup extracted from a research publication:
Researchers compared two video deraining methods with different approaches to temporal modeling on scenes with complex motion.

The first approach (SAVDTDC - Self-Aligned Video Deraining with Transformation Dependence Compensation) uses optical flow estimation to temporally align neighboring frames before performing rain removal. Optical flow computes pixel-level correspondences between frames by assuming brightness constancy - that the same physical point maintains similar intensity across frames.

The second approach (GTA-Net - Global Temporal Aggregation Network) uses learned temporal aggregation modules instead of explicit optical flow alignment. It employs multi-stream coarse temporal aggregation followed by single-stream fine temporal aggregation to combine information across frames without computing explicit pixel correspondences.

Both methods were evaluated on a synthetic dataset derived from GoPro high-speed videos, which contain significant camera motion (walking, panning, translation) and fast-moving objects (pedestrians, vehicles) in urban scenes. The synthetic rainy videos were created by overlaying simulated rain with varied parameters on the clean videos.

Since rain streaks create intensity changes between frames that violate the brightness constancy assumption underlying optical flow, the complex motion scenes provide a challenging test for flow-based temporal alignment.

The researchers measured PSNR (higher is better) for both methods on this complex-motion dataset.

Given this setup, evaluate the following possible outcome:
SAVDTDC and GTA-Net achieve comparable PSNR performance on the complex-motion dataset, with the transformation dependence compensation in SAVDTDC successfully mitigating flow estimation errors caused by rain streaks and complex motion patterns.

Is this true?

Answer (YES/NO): NO